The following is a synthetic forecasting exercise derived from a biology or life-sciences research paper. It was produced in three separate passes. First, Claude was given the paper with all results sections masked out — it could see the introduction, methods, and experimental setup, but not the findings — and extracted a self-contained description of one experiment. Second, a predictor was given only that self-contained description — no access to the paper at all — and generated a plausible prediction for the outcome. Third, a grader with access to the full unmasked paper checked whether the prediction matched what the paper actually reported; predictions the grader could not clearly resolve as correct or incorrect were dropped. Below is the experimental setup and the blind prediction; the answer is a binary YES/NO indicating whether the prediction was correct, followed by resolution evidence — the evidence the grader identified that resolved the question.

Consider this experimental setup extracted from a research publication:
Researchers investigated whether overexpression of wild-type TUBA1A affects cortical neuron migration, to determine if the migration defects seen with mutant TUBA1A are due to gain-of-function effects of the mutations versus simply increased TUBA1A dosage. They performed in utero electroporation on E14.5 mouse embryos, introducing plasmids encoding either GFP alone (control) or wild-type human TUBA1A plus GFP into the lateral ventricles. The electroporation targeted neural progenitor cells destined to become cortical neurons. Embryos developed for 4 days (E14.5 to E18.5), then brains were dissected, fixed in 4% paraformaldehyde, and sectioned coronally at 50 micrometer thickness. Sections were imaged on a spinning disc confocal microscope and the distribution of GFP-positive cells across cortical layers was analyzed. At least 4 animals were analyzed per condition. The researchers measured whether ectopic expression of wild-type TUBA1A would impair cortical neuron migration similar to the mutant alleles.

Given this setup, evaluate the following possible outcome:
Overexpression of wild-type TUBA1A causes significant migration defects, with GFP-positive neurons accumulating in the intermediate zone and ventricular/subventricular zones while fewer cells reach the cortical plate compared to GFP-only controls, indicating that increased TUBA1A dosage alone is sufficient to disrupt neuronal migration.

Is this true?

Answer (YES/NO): NO